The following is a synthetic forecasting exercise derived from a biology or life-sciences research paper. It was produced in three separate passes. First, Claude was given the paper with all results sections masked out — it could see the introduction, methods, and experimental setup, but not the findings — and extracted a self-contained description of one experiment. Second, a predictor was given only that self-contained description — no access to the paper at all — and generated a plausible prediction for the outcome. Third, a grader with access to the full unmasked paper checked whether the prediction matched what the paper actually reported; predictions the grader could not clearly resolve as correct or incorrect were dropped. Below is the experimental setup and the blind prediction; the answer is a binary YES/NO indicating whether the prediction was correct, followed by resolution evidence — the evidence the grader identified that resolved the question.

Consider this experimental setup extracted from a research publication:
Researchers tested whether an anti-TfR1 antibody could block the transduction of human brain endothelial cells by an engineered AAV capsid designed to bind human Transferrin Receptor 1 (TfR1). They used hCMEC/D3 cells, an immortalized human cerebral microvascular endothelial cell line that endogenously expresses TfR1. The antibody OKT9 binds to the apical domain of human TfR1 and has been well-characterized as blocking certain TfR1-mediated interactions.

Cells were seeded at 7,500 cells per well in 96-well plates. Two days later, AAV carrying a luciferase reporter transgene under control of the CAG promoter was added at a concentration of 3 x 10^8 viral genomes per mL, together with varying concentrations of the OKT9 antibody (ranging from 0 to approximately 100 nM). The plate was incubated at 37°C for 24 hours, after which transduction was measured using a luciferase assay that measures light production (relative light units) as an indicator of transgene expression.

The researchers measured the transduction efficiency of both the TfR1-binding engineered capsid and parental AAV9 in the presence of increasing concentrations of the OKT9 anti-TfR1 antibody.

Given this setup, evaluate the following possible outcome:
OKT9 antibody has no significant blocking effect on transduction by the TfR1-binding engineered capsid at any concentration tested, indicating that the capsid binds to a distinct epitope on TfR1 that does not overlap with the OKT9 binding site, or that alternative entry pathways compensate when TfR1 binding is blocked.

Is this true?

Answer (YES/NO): NO